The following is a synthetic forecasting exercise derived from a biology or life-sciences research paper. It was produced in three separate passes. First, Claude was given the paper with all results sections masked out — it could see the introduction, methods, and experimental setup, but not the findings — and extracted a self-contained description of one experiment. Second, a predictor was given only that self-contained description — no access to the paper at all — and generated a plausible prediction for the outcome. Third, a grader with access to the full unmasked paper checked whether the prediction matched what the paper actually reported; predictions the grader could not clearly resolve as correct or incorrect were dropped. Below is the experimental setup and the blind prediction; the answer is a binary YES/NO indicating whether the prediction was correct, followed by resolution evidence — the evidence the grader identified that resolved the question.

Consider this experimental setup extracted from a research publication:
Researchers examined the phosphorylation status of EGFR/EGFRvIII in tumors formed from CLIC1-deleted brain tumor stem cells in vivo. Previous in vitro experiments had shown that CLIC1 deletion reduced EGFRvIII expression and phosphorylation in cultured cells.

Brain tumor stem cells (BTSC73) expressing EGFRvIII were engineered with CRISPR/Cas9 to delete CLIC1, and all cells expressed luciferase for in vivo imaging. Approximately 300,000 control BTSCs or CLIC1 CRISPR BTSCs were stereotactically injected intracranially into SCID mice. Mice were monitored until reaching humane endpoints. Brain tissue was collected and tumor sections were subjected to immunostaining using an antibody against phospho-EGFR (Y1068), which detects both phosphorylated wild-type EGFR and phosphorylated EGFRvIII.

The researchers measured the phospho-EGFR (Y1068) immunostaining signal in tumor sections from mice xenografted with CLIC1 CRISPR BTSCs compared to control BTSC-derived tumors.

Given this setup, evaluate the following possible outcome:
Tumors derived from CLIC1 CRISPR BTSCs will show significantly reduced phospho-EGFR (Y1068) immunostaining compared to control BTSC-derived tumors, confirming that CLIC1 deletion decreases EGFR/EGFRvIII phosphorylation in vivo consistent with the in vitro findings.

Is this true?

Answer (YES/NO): YES